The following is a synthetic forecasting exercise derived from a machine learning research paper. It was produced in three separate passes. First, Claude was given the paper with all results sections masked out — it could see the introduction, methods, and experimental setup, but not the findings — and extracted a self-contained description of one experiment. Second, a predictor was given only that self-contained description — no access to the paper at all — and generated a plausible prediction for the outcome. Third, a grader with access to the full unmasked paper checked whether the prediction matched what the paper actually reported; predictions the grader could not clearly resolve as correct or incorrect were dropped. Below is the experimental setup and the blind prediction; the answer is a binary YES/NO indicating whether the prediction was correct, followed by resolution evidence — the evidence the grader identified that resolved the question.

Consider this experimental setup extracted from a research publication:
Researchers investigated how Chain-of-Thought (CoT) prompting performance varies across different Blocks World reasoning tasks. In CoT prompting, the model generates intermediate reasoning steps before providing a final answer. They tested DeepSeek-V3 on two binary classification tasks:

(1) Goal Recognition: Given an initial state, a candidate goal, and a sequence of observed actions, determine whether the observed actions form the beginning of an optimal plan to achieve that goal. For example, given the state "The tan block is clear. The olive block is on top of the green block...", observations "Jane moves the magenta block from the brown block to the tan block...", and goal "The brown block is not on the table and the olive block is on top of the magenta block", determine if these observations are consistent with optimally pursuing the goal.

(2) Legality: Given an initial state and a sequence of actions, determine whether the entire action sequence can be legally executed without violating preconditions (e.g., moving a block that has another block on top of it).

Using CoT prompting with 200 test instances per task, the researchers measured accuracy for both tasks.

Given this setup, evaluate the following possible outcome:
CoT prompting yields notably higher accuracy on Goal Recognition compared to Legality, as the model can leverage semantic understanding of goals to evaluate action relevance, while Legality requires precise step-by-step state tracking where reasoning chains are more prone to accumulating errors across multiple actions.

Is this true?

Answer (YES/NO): NO